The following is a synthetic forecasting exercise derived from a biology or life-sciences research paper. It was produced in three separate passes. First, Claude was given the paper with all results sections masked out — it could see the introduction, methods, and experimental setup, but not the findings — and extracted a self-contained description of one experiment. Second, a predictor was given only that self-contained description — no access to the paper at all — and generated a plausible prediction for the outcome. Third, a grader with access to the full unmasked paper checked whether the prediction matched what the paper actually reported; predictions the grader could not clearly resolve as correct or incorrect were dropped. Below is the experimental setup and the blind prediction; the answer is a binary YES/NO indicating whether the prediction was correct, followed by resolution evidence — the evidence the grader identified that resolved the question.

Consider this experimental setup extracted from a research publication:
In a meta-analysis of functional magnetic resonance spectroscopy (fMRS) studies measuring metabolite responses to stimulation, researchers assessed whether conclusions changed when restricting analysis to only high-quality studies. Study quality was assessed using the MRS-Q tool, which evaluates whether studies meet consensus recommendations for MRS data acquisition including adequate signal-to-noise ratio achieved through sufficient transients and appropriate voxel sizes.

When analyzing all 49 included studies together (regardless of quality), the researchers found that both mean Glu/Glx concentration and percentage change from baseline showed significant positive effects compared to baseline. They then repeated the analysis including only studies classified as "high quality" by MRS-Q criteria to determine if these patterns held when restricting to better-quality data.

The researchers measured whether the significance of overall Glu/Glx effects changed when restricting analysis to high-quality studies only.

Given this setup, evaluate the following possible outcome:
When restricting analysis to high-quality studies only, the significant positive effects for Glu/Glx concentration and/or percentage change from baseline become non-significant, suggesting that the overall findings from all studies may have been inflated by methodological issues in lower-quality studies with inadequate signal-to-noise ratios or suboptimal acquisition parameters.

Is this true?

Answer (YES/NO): YES